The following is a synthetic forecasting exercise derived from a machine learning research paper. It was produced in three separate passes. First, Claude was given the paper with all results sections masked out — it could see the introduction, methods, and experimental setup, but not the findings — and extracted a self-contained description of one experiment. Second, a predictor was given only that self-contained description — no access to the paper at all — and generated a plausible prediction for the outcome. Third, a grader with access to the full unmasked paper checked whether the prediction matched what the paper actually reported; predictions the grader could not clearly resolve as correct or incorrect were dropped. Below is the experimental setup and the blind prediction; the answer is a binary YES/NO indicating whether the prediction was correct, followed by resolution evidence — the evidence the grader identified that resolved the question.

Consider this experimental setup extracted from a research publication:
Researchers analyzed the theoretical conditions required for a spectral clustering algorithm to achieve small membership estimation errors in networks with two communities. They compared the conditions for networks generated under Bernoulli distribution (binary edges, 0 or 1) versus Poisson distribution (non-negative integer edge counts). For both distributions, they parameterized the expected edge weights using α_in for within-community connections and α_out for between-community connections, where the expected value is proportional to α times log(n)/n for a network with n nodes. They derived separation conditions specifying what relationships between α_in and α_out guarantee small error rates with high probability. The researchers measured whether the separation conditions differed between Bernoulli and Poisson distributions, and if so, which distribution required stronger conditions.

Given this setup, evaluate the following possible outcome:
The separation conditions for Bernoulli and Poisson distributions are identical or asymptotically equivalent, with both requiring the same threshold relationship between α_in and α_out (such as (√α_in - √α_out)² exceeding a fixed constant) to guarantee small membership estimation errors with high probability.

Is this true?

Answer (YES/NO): NO